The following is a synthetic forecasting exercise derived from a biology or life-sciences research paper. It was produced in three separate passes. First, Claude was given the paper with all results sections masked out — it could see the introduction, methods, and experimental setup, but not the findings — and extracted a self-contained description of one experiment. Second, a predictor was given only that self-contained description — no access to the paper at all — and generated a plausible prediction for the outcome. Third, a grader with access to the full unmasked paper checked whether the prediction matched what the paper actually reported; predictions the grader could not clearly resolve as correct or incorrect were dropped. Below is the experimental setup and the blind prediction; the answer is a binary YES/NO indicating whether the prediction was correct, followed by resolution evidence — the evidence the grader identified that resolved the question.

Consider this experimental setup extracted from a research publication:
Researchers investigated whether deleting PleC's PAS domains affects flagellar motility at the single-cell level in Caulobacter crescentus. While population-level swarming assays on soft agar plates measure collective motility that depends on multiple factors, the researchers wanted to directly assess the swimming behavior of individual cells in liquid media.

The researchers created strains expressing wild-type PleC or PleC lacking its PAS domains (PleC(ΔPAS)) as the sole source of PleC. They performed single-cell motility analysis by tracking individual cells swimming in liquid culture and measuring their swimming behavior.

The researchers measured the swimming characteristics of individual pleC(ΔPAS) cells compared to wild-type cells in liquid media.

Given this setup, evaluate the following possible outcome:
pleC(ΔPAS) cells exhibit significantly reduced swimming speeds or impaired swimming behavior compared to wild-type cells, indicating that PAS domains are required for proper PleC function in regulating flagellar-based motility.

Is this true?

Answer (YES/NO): NO